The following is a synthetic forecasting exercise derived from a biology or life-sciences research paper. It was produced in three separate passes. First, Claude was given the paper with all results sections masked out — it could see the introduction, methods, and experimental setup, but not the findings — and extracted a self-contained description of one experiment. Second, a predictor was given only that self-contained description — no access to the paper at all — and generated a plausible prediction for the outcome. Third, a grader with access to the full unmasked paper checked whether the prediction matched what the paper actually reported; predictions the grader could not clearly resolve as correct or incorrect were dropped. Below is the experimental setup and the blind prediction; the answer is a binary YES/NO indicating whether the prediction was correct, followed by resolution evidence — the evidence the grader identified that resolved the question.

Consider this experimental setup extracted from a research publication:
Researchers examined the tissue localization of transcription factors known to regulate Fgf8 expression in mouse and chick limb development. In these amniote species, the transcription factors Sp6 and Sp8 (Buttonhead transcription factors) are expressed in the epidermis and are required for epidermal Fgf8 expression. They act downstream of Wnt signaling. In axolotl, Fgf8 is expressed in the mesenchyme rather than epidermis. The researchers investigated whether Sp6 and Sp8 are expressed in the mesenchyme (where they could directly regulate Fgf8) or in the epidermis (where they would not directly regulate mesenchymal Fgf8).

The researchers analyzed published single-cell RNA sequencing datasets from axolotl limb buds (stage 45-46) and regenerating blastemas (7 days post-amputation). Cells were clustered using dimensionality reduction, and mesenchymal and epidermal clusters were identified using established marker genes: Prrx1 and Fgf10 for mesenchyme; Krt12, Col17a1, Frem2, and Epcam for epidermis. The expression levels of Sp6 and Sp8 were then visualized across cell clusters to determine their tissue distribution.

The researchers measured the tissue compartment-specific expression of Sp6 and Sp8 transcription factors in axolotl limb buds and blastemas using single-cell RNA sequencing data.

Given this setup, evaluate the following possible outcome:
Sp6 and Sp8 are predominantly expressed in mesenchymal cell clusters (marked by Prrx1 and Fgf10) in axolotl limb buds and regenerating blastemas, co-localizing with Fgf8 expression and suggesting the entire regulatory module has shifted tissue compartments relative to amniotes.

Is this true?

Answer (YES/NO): NO